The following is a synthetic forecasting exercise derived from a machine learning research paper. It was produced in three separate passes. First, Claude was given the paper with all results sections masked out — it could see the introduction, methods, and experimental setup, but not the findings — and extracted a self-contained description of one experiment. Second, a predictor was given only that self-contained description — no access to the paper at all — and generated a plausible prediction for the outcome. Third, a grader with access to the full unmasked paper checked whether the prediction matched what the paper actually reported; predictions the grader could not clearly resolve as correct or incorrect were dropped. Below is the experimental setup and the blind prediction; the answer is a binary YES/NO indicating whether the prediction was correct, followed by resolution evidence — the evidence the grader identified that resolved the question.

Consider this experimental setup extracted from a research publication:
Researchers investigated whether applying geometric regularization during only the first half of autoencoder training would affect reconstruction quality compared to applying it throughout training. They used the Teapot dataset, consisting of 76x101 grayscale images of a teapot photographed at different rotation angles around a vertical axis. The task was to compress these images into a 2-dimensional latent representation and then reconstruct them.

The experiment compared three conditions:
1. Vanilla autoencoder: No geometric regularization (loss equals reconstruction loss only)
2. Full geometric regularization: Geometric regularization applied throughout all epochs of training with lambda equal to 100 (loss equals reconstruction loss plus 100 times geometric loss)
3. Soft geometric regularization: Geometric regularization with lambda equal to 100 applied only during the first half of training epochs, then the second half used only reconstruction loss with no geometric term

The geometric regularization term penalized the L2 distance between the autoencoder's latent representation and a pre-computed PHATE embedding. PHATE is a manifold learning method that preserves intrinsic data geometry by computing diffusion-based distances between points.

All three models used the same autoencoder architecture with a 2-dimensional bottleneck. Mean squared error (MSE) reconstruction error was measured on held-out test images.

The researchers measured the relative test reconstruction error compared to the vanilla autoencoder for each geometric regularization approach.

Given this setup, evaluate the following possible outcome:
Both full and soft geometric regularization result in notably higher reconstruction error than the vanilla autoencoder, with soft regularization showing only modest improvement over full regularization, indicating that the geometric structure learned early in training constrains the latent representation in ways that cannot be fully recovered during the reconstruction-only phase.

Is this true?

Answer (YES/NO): NO